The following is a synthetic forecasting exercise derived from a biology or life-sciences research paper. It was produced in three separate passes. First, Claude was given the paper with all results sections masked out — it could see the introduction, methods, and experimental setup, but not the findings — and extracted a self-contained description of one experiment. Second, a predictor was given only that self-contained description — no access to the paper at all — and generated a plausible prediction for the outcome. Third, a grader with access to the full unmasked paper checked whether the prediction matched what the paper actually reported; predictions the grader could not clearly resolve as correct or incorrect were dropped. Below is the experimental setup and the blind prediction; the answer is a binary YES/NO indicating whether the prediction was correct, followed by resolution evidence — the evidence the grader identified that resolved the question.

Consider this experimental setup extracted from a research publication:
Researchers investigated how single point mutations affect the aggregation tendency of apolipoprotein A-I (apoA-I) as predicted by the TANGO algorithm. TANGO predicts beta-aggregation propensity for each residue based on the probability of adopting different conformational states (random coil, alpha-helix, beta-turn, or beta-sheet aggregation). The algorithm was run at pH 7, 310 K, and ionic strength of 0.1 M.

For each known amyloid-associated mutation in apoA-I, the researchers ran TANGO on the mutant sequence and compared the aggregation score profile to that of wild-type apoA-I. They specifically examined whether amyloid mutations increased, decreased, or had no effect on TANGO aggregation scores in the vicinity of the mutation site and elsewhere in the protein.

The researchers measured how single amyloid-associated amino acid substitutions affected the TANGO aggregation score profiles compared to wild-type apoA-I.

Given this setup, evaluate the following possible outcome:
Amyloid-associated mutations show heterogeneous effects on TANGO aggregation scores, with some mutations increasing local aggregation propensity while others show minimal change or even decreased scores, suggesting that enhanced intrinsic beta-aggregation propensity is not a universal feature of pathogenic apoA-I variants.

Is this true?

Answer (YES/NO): NO